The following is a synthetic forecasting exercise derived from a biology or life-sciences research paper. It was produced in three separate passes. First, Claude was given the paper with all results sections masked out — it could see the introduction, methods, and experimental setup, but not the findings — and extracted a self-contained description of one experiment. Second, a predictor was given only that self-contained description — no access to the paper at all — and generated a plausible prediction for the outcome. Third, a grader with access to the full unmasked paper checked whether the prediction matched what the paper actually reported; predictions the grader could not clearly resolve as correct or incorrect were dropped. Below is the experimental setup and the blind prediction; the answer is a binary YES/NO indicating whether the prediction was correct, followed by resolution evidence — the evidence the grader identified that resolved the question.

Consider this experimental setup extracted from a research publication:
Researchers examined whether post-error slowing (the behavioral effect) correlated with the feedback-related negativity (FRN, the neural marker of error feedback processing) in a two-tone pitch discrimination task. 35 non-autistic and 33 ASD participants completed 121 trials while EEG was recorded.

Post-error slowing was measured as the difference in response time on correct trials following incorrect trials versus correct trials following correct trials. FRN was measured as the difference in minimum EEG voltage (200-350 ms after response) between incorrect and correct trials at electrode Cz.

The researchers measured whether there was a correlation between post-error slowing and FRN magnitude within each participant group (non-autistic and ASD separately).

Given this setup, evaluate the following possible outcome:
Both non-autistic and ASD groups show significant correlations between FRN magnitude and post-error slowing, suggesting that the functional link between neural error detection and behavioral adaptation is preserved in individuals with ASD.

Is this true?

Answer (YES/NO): NO